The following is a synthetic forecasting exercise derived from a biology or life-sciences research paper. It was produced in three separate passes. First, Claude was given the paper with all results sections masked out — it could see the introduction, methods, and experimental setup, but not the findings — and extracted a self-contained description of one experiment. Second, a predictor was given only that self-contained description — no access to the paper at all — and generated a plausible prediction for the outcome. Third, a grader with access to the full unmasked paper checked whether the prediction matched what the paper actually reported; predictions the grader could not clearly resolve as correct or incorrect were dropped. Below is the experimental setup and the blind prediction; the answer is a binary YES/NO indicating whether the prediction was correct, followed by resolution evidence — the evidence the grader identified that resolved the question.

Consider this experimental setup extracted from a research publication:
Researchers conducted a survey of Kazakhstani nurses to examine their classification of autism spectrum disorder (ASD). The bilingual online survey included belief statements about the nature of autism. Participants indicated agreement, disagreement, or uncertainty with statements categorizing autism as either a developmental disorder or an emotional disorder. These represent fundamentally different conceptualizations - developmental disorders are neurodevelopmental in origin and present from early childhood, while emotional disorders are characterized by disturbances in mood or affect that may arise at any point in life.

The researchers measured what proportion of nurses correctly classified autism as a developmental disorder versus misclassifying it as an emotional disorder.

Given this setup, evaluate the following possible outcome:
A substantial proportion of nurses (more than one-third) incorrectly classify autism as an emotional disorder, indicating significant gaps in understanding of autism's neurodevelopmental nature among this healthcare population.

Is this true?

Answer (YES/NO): YES